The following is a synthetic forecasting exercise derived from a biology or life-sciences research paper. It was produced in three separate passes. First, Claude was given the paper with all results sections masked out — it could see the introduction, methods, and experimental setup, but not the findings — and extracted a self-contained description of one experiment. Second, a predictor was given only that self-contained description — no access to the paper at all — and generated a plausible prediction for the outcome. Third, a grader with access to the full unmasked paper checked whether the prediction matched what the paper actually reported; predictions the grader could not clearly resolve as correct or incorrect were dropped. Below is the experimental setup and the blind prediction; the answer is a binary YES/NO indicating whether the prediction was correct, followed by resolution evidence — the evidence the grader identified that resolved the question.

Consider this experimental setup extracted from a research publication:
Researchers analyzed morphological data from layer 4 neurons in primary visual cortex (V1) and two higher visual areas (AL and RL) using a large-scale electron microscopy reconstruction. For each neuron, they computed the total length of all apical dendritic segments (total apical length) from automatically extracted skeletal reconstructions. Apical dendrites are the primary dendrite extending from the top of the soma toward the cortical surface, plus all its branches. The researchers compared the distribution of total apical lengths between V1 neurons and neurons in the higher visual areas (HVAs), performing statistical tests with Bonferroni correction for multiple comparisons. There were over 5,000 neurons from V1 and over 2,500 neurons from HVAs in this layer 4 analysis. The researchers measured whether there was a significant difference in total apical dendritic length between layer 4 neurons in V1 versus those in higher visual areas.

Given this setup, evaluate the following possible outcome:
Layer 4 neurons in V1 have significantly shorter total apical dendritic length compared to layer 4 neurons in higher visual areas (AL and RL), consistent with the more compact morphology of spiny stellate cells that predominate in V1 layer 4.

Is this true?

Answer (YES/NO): NO